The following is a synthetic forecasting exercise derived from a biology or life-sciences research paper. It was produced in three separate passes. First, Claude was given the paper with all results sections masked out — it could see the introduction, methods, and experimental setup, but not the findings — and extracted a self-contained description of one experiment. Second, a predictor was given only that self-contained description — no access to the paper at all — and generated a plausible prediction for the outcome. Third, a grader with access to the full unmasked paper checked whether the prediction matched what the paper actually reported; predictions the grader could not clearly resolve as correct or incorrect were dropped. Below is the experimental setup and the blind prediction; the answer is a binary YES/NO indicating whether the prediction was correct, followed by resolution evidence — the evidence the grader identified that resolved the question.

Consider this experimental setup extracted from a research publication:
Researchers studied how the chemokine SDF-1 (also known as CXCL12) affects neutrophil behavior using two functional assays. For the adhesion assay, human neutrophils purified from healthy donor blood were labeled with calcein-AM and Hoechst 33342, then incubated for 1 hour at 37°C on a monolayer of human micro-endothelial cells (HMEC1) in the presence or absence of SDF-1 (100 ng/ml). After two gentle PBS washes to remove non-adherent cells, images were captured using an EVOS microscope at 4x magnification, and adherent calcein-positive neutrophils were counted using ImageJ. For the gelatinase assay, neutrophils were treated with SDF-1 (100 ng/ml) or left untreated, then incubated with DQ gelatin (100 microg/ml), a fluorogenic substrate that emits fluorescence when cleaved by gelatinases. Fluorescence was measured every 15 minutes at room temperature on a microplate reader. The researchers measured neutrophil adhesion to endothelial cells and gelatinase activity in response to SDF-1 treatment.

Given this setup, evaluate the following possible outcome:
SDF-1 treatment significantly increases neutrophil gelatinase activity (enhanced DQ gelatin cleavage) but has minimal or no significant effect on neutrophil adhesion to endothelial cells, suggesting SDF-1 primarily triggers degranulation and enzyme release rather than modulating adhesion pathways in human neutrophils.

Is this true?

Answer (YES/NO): NO